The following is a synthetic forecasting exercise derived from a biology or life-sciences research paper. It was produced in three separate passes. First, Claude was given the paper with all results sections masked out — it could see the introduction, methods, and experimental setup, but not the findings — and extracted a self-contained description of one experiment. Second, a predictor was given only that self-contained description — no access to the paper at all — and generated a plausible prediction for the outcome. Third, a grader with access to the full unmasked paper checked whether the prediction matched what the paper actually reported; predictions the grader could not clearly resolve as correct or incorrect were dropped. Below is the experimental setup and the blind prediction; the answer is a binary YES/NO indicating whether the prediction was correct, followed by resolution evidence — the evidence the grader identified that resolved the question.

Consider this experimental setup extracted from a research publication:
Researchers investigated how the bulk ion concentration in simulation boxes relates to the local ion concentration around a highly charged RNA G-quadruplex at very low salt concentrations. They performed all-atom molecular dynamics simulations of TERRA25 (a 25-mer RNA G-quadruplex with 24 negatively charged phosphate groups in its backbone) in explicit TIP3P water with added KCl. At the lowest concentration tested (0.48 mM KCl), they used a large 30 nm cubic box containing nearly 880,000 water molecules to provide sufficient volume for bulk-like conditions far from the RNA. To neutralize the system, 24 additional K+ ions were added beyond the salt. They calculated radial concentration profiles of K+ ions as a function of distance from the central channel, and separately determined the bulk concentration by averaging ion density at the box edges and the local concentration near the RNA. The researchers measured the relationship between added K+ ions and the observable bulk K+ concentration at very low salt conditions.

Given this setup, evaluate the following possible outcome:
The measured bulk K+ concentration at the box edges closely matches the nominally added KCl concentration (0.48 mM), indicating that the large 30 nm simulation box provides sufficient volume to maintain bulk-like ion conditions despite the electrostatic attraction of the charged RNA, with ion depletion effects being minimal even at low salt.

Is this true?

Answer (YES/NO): NO